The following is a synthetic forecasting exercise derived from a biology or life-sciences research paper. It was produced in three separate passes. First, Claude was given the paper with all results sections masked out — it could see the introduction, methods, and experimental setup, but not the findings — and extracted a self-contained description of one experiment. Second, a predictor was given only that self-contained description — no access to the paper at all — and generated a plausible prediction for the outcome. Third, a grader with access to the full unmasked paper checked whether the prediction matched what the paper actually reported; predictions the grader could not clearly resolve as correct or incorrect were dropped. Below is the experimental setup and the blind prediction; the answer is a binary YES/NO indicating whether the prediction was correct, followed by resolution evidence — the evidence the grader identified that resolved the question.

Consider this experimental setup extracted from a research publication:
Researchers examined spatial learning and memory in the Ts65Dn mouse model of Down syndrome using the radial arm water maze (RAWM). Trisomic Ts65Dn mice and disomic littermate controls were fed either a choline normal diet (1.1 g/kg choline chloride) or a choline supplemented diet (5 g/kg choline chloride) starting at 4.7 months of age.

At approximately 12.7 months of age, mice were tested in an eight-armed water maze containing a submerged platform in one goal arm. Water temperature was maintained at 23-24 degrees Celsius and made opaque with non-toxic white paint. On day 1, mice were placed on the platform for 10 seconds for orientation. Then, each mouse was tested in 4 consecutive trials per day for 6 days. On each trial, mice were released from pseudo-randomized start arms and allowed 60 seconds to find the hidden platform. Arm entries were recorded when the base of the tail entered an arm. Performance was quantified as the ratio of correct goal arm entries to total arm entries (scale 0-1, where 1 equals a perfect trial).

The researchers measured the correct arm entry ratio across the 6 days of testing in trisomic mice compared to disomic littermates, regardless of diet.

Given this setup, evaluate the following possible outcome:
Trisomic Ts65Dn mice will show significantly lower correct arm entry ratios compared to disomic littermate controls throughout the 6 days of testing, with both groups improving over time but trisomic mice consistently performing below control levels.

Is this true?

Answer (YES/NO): YES